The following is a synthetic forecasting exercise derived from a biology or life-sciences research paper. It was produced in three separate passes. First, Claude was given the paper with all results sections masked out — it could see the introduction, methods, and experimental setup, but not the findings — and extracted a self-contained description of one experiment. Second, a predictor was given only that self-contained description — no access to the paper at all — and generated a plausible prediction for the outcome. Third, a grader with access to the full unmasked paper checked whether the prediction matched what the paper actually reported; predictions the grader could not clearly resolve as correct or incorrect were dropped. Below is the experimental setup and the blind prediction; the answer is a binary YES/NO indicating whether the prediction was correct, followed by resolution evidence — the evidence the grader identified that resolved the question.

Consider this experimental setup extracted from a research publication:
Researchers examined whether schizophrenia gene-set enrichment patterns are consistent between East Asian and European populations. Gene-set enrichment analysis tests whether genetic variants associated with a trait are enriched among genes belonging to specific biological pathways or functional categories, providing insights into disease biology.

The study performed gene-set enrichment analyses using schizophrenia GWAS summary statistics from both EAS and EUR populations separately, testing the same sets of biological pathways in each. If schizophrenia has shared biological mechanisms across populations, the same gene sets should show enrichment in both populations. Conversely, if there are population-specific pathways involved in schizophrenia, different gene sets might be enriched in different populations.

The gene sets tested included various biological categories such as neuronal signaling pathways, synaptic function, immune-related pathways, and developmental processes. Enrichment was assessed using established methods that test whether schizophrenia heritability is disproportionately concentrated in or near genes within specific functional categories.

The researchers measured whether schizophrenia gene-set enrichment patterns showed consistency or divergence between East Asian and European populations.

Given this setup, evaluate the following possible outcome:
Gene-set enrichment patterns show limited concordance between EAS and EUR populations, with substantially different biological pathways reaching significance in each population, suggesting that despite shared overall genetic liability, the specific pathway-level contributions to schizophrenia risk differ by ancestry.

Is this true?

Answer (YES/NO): NO